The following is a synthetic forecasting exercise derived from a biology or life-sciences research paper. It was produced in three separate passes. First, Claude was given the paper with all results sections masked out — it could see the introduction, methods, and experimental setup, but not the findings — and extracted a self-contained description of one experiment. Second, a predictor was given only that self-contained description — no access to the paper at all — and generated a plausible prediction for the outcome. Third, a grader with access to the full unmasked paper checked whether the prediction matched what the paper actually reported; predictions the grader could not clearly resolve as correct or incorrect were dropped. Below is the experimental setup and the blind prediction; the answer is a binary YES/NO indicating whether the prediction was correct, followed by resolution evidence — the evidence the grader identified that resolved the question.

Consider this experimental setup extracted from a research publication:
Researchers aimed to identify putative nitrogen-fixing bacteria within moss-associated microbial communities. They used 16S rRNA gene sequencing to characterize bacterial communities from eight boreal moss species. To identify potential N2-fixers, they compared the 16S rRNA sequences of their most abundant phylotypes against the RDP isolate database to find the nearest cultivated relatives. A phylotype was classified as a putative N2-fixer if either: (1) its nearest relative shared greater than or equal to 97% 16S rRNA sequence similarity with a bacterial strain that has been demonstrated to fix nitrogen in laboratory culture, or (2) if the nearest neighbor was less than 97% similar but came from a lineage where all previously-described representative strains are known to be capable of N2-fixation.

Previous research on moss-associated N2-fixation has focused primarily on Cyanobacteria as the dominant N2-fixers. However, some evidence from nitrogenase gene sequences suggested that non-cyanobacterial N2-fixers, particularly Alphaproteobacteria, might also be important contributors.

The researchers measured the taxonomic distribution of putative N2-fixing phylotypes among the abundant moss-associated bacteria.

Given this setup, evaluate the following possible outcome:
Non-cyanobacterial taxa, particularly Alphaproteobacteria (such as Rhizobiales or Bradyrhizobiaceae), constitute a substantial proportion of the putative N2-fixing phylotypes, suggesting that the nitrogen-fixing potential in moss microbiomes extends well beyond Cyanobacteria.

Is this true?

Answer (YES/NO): YES